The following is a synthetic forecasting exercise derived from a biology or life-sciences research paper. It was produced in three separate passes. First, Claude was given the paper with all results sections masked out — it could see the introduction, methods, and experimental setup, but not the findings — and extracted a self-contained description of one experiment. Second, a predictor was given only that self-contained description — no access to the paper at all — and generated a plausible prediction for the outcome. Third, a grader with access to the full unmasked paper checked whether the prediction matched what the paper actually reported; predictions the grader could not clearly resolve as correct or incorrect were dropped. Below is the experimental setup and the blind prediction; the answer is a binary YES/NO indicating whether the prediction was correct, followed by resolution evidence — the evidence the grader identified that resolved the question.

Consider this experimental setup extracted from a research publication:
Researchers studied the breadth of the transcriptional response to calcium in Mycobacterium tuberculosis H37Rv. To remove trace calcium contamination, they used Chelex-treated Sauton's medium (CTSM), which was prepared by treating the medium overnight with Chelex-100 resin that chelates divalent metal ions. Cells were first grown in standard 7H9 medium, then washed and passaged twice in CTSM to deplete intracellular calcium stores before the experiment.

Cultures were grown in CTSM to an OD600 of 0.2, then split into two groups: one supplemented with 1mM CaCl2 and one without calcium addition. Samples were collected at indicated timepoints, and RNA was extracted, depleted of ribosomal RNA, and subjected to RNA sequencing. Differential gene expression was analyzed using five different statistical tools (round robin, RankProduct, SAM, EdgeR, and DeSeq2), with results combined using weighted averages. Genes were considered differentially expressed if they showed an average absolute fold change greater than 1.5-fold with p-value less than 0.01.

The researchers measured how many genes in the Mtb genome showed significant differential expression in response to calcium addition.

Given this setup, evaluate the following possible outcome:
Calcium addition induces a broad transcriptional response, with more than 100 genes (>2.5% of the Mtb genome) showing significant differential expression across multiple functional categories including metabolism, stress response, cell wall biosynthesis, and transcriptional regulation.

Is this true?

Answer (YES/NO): NO